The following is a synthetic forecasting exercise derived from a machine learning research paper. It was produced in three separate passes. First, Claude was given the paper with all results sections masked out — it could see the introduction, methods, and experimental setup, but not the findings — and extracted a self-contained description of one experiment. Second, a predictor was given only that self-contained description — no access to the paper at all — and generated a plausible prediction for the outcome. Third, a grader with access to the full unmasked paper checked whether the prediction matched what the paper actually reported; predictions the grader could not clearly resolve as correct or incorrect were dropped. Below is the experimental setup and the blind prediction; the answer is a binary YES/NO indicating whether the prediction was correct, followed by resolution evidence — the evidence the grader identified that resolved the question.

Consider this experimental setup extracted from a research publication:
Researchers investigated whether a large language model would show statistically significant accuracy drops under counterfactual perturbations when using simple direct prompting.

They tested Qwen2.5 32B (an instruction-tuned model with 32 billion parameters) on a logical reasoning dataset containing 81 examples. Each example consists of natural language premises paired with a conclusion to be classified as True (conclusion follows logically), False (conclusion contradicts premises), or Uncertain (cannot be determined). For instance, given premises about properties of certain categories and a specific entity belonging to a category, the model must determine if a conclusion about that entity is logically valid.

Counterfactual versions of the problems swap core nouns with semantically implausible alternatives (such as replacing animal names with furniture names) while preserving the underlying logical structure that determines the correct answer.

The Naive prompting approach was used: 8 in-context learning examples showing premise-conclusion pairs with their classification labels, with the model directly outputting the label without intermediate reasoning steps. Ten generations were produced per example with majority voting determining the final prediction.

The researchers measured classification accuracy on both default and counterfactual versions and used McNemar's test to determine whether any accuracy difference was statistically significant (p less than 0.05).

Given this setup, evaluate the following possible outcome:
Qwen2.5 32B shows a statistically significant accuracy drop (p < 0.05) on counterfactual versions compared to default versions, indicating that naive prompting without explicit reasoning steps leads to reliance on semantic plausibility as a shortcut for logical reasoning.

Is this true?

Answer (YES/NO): YES